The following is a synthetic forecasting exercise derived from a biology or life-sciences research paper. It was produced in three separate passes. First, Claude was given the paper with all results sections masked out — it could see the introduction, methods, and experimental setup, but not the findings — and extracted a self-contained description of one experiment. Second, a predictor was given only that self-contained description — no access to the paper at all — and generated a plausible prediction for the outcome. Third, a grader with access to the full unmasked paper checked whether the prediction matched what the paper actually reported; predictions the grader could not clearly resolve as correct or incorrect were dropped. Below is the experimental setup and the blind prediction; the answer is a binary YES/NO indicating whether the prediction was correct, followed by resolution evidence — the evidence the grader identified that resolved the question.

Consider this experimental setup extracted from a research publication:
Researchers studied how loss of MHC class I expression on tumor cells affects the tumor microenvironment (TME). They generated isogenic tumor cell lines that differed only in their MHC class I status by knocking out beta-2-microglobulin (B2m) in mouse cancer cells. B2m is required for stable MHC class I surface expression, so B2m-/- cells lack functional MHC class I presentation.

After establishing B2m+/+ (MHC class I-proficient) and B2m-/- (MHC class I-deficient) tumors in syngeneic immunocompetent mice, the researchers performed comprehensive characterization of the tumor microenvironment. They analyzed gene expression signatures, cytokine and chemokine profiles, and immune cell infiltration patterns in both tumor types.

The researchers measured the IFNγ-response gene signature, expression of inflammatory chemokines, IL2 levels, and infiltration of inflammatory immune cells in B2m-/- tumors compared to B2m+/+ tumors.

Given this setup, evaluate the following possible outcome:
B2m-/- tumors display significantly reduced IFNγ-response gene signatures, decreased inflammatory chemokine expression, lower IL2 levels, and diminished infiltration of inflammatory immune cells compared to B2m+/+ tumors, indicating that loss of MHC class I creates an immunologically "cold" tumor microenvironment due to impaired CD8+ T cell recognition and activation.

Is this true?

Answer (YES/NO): YES